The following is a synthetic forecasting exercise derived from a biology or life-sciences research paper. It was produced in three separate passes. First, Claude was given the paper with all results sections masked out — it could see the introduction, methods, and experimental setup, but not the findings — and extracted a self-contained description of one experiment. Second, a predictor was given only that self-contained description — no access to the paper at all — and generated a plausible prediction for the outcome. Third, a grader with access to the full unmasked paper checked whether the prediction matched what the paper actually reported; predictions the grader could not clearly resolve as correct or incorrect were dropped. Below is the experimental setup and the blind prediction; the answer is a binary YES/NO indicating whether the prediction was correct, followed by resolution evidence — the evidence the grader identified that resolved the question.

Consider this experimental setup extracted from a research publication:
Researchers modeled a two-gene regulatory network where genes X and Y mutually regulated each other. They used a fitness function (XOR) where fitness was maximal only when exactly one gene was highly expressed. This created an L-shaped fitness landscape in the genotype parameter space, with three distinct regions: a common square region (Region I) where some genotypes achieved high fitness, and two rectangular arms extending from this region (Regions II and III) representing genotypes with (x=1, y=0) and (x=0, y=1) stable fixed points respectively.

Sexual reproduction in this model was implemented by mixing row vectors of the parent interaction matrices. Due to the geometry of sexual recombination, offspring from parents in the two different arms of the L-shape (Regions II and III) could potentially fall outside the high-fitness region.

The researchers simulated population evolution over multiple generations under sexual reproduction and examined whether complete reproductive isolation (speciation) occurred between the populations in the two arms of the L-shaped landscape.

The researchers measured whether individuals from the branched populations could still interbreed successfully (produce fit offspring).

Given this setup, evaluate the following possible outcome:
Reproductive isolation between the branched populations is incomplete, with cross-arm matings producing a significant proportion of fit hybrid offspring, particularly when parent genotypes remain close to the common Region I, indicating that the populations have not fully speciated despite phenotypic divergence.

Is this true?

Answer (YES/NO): YES